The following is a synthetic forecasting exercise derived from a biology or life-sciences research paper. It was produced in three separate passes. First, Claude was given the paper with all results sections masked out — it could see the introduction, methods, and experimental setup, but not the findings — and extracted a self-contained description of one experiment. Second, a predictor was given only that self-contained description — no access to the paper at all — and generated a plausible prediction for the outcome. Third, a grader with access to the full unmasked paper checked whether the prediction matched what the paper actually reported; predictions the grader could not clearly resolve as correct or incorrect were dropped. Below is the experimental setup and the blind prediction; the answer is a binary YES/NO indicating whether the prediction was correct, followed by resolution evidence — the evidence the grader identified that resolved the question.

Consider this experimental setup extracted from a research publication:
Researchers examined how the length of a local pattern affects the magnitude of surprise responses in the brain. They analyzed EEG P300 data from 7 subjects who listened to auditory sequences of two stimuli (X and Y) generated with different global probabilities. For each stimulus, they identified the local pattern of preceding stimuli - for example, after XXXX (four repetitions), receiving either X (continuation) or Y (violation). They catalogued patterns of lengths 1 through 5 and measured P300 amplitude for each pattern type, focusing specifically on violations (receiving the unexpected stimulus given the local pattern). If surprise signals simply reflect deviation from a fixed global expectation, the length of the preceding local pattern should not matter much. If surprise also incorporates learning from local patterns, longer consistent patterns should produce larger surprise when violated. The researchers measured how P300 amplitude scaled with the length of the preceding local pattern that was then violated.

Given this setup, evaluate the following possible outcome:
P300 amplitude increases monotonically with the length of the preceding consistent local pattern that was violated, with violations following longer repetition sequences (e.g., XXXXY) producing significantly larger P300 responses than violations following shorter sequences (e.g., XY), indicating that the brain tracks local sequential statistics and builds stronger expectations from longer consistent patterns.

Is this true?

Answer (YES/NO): YES